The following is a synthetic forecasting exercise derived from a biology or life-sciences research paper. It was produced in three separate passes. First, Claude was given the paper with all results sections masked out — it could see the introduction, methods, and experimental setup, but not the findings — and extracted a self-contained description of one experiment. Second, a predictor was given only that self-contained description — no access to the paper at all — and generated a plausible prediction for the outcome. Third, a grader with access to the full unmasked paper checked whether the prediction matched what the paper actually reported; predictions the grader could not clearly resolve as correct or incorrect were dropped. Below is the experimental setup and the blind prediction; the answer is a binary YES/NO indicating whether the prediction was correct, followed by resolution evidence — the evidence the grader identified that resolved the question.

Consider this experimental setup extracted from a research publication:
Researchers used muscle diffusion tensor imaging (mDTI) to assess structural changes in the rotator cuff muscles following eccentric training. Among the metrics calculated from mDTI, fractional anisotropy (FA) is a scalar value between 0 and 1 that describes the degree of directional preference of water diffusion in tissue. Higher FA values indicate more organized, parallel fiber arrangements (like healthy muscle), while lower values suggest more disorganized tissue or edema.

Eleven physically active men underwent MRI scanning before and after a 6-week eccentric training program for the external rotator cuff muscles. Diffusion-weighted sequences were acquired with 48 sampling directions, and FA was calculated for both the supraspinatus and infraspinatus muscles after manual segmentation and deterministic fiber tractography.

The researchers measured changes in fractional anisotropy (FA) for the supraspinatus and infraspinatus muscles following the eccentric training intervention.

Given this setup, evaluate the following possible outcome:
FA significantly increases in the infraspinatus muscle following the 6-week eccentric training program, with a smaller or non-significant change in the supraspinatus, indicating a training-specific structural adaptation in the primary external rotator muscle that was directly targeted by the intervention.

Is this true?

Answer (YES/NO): NO